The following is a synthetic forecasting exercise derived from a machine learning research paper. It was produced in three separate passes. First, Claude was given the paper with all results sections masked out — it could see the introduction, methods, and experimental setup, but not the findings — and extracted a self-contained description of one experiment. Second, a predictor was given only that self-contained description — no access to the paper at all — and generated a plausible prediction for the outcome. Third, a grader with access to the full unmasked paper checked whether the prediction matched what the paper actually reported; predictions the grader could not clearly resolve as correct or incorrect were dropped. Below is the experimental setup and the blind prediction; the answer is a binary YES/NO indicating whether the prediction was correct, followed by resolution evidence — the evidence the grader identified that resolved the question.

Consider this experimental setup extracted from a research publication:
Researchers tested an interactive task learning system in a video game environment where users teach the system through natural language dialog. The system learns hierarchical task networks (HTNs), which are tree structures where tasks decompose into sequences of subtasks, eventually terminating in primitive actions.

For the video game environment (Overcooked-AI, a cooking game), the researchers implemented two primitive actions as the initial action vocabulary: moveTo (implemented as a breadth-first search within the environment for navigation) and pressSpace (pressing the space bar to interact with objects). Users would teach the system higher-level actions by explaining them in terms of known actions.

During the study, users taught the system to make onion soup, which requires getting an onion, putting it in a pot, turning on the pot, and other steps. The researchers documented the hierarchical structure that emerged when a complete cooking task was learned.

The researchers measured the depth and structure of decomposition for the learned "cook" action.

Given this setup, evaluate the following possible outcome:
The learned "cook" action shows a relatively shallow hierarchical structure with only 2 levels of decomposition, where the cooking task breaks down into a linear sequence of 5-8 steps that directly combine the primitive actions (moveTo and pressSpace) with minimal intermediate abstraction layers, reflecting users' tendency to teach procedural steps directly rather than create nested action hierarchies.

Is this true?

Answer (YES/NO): NO